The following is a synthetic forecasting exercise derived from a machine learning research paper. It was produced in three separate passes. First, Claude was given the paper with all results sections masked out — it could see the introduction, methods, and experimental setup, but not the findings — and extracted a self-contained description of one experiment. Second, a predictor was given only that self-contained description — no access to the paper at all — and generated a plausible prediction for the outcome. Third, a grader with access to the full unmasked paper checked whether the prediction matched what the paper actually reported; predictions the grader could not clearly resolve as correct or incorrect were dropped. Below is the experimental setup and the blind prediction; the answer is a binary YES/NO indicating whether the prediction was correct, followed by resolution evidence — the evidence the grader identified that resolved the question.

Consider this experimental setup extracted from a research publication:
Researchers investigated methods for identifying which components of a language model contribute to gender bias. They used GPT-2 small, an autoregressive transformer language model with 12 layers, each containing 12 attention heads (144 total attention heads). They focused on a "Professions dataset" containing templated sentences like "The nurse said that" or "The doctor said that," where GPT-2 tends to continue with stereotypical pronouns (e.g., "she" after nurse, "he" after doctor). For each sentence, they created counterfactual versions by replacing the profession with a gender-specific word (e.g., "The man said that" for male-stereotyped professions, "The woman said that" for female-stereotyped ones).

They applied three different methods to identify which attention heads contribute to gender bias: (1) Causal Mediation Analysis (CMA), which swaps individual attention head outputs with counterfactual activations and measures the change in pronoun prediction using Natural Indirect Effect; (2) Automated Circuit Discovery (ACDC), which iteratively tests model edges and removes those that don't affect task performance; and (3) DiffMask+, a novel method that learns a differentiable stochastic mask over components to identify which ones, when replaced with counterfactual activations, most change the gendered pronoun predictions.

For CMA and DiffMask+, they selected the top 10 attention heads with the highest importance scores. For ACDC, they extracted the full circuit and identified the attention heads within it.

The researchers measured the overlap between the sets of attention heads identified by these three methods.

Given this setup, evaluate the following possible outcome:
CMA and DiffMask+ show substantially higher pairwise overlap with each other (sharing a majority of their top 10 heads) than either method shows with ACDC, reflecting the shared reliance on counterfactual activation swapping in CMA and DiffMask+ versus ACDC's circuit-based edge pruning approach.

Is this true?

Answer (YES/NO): NO